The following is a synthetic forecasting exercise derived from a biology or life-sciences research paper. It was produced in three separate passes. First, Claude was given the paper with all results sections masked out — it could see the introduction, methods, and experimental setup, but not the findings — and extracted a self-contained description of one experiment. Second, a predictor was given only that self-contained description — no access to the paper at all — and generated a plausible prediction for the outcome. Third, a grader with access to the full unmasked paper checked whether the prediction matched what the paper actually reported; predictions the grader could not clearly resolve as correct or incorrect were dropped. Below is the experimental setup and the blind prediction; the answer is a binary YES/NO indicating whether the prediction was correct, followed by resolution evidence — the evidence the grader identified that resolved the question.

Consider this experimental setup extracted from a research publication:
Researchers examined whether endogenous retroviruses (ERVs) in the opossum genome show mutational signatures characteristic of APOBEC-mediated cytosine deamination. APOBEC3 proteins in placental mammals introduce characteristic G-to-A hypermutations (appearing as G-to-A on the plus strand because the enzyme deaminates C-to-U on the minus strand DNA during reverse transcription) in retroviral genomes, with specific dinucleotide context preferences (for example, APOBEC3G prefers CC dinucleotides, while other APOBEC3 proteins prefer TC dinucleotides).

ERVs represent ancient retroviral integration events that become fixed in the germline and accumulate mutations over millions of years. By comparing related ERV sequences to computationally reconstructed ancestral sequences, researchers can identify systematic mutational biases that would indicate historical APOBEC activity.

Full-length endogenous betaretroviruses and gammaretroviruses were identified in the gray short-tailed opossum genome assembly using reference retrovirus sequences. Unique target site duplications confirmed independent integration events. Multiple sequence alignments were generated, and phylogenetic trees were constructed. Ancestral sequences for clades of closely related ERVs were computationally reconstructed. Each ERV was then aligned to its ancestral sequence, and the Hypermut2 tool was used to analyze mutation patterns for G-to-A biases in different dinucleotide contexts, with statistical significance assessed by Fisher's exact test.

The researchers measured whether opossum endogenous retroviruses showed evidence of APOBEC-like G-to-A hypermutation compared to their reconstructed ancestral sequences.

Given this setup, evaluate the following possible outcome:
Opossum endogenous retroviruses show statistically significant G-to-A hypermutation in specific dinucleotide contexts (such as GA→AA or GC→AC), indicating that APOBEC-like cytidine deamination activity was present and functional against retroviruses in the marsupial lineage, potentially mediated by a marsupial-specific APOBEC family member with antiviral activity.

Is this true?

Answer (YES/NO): YES